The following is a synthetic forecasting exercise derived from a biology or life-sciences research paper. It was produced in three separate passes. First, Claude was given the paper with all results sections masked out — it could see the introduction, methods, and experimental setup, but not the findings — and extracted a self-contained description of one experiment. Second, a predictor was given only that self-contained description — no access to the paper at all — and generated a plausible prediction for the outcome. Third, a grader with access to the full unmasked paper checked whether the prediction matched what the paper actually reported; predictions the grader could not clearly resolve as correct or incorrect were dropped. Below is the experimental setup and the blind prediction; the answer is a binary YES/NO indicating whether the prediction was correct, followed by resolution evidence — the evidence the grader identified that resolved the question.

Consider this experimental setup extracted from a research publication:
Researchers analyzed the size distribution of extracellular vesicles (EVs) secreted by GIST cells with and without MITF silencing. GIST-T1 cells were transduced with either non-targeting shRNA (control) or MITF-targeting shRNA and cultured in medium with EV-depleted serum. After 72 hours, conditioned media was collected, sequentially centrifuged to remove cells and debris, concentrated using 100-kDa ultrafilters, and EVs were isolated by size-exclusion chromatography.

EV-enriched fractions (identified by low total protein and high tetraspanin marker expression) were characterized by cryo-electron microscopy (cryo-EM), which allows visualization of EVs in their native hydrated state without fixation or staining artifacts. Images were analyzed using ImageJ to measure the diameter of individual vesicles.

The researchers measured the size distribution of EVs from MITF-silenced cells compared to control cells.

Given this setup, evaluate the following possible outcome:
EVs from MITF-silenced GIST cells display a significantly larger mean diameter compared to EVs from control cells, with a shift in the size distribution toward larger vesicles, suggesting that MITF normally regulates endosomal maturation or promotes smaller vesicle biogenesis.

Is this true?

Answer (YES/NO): NO